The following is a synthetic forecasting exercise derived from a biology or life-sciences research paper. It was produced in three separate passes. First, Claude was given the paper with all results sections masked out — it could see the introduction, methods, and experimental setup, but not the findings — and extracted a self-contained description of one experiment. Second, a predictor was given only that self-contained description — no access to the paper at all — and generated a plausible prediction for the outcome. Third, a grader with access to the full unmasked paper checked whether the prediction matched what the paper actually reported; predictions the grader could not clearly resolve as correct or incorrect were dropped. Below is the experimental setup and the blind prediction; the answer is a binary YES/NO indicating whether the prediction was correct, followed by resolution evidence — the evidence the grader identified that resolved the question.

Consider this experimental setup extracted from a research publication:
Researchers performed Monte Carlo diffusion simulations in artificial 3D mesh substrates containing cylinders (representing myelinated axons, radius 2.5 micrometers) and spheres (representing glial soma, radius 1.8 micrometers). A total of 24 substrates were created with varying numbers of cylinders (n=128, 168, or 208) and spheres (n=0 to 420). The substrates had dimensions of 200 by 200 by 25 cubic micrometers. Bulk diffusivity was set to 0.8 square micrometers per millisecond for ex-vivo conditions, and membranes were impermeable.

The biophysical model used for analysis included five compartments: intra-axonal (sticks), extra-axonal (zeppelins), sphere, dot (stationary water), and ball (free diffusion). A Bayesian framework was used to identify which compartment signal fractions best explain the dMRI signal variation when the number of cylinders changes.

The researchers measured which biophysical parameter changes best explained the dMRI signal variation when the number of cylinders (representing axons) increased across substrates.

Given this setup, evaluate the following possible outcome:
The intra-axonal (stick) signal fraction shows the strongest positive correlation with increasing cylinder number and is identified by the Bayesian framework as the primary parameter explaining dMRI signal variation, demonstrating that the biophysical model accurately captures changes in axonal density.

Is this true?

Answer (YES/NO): YES